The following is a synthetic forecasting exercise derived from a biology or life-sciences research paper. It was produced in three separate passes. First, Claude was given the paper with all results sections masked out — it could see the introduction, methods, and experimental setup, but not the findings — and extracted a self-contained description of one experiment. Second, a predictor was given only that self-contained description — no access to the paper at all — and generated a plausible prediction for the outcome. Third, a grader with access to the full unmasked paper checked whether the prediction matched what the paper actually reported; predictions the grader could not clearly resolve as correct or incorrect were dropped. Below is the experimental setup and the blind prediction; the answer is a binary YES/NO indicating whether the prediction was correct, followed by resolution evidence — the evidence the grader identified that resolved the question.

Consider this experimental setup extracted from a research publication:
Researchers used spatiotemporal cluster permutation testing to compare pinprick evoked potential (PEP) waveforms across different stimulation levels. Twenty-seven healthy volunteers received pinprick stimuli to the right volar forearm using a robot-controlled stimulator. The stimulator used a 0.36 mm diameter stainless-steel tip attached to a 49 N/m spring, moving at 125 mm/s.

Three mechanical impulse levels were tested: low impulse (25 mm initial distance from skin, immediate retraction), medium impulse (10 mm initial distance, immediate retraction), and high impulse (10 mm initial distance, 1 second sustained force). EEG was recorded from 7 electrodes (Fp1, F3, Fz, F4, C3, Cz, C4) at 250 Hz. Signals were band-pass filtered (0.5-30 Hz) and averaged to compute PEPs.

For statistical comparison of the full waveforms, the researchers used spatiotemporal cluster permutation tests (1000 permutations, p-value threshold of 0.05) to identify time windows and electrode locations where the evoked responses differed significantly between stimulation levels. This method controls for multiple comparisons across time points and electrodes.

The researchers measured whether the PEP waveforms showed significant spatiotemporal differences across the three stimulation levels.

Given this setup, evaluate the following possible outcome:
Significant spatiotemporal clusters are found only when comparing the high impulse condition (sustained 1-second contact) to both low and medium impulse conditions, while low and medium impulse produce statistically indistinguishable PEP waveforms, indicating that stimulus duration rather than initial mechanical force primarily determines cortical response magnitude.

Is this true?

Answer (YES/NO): NO